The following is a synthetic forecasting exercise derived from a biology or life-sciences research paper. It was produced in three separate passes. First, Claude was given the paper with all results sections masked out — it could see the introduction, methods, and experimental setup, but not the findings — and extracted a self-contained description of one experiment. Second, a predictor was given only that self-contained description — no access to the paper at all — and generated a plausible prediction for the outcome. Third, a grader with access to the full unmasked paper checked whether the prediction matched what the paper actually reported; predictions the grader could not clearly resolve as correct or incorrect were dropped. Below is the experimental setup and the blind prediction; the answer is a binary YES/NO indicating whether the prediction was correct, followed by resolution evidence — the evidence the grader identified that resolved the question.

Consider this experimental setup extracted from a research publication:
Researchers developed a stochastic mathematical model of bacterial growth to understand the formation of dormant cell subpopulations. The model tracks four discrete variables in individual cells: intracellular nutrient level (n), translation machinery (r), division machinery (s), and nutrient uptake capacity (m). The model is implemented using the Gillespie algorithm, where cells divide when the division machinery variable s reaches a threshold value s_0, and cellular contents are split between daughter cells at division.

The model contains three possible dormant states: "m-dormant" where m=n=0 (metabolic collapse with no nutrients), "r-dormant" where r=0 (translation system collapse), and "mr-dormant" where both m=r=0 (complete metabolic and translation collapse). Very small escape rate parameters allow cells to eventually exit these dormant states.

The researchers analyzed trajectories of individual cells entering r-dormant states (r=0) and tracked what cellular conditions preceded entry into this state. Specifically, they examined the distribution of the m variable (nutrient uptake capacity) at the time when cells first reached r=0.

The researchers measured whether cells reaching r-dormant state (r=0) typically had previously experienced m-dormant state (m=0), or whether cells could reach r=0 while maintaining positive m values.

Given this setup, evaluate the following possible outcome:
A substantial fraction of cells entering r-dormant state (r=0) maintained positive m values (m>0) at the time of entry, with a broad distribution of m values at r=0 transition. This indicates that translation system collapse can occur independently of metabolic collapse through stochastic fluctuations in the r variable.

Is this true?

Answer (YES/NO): NO